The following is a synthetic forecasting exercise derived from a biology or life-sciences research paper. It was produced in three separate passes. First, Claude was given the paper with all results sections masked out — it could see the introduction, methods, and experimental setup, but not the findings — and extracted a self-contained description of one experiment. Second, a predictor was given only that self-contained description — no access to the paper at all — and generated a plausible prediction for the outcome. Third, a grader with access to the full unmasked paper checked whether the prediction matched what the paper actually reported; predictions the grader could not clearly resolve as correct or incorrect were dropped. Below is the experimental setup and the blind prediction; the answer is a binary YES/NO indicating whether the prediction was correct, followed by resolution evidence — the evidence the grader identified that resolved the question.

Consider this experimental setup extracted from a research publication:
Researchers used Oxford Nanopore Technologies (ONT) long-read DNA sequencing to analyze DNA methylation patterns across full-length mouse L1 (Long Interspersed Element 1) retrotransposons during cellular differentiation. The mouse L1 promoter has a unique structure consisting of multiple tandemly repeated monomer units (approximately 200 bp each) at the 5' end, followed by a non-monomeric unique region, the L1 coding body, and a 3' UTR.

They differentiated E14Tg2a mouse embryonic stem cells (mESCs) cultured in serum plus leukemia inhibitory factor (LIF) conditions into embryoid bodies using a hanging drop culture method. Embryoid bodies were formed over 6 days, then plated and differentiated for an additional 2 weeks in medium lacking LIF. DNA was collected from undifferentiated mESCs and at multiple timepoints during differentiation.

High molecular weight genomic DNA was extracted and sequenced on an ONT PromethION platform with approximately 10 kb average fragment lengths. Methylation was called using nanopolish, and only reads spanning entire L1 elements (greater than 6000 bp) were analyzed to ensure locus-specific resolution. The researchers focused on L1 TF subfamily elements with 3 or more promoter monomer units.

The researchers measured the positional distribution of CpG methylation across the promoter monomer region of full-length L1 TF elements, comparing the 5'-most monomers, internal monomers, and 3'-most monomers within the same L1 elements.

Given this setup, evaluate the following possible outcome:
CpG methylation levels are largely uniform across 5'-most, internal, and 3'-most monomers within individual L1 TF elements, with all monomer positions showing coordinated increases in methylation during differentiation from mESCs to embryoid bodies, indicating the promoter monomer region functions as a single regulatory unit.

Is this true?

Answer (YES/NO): NO